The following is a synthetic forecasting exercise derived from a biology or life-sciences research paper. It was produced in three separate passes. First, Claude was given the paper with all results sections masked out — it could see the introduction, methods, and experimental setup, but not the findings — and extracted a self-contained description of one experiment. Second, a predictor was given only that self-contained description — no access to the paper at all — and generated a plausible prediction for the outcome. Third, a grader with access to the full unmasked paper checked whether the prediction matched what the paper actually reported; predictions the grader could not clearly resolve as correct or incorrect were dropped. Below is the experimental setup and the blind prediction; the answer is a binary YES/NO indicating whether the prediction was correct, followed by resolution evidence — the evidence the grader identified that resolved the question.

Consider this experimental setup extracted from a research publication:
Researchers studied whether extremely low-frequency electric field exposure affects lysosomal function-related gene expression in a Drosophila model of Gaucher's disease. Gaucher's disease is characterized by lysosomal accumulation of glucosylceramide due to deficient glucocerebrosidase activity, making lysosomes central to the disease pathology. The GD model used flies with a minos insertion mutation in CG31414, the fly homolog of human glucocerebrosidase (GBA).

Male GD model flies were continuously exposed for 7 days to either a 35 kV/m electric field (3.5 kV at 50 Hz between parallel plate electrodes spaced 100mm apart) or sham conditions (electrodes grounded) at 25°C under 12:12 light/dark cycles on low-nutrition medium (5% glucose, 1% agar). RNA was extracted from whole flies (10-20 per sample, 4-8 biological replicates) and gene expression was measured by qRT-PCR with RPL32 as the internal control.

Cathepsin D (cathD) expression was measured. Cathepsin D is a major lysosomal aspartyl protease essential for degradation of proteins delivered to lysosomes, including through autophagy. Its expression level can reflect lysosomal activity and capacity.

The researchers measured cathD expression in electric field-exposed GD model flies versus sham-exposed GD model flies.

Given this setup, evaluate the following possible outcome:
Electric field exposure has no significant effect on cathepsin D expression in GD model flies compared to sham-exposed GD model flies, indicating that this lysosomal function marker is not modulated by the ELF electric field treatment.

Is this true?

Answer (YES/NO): YES